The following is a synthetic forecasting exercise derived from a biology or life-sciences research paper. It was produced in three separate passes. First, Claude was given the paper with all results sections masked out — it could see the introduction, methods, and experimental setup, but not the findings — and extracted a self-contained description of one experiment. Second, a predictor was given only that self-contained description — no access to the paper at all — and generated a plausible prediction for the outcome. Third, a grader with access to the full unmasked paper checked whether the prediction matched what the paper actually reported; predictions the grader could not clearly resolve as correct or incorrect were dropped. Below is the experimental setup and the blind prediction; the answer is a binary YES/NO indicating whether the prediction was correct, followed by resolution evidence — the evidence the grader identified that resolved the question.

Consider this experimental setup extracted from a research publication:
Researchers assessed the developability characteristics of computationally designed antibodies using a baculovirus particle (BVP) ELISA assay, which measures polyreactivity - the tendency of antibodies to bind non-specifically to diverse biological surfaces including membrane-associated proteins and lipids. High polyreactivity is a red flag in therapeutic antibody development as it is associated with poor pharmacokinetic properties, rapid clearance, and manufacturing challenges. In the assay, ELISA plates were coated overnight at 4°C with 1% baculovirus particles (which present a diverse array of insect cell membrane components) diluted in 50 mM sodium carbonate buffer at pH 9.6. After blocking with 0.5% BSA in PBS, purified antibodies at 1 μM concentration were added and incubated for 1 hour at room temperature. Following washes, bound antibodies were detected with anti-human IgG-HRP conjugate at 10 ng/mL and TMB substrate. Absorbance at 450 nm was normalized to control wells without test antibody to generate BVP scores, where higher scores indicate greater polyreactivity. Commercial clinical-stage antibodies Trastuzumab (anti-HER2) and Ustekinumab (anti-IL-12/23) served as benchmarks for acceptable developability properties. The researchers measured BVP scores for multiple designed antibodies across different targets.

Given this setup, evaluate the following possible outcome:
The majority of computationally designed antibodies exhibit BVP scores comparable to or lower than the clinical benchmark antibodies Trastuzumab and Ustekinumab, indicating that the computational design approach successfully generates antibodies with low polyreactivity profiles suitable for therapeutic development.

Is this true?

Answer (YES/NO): YES